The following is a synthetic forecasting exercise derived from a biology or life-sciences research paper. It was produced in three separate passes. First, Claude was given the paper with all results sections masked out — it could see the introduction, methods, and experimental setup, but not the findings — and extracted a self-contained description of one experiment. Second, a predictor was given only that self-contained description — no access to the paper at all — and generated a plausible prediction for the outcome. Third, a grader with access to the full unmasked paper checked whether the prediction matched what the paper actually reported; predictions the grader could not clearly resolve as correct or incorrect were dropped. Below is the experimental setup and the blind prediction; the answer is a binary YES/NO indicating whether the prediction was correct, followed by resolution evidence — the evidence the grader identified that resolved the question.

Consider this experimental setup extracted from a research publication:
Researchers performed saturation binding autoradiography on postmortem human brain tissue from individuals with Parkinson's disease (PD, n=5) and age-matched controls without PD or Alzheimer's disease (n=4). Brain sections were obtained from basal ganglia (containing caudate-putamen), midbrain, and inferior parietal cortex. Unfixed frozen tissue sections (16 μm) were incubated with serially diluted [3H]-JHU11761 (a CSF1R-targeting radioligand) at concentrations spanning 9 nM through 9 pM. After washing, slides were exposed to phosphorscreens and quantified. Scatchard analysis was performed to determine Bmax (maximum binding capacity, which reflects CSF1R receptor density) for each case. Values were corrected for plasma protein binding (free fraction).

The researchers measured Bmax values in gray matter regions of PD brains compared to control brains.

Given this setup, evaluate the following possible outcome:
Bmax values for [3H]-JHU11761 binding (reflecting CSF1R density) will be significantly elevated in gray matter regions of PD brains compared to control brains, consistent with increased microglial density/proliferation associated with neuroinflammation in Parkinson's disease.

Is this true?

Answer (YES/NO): NO